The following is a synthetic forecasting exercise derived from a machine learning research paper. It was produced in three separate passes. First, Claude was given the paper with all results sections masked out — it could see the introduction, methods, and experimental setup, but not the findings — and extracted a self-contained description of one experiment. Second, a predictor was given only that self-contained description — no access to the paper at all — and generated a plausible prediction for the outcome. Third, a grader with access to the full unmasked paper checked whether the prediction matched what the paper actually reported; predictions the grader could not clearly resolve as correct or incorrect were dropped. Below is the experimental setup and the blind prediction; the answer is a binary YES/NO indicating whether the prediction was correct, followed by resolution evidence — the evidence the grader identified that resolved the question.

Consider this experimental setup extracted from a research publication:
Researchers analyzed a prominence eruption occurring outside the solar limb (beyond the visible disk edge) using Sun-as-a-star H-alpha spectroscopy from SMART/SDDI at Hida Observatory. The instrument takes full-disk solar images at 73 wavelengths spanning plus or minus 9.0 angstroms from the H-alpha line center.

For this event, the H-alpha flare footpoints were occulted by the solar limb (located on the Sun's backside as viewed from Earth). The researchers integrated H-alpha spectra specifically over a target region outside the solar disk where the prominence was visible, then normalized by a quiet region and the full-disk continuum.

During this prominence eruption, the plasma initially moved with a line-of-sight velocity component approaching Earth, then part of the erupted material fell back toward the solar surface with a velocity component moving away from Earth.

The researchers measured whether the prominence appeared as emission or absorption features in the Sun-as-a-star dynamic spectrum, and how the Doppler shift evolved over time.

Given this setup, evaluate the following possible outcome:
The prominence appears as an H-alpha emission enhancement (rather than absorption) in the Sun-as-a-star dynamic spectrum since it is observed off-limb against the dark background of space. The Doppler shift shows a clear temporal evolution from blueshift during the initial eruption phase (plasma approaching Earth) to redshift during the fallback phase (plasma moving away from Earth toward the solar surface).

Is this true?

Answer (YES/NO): YES